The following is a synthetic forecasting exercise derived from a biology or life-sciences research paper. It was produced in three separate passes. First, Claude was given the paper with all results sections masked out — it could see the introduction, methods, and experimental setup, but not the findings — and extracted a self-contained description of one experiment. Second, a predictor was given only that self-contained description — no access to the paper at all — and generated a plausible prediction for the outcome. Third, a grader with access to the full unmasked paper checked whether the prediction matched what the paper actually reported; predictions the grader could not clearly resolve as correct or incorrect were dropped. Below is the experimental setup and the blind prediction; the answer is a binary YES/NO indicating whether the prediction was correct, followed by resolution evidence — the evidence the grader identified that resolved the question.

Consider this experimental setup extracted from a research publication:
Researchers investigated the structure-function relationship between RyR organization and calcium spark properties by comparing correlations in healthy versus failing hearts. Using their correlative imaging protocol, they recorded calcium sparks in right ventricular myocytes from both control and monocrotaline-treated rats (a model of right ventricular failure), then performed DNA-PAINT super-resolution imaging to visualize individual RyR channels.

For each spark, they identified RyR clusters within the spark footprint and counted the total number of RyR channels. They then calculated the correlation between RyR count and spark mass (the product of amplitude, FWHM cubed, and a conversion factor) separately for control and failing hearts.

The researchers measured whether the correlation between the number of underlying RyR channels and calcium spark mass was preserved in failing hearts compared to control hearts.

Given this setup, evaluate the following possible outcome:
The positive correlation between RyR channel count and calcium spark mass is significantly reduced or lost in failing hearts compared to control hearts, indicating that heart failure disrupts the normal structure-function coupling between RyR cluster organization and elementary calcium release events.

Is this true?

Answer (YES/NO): NO